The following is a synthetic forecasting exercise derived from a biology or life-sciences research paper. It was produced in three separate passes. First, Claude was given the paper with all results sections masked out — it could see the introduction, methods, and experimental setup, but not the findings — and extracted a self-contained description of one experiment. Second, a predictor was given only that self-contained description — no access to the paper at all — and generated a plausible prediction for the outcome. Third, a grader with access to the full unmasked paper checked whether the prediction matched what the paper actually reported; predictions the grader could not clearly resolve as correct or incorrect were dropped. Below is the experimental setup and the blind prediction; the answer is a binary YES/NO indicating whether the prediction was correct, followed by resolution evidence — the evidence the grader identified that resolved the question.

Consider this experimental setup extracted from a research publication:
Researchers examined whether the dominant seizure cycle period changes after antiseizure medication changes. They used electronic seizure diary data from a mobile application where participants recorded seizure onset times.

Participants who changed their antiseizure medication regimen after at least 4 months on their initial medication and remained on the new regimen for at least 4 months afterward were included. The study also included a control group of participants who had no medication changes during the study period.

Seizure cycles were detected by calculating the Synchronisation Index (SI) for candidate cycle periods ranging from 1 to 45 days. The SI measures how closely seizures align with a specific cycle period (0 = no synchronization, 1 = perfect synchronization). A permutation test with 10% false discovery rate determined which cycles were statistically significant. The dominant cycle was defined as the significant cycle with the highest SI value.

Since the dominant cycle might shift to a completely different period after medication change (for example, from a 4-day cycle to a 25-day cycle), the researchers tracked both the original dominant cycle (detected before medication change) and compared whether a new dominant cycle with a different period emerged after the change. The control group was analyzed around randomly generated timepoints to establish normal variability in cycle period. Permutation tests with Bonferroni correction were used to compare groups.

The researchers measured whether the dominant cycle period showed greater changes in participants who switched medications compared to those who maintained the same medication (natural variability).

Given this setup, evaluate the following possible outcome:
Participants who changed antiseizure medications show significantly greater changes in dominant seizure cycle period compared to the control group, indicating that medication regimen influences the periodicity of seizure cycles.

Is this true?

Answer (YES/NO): NO